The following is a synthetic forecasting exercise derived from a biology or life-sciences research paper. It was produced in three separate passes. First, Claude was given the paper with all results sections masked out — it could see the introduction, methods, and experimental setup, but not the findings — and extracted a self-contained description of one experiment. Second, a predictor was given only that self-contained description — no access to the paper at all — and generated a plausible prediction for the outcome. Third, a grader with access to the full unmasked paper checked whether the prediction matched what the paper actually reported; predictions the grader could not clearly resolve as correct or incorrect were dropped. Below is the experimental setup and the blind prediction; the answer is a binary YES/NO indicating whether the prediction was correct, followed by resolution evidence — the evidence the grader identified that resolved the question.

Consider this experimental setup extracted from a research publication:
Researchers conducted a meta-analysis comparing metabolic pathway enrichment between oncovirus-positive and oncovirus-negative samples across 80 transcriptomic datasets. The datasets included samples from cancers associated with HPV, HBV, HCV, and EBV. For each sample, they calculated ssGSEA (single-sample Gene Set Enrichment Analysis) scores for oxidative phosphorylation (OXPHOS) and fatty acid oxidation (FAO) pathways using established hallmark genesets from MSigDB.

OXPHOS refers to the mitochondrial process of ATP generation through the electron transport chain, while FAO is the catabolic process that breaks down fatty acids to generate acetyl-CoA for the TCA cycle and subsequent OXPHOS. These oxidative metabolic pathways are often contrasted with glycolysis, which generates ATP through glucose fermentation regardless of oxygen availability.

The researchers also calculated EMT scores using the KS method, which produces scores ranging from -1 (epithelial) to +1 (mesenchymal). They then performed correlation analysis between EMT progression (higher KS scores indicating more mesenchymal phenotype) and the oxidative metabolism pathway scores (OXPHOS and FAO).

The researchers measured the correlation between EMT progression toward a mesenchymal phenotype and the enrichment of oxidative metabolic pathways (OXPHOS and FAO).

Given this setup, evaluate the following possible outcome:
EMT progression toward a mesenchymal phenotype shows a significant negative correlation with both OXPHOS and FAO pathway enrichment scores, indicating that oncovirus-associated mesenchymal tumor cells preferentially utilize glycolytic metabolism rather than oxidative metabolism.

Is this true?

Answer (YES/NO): NO